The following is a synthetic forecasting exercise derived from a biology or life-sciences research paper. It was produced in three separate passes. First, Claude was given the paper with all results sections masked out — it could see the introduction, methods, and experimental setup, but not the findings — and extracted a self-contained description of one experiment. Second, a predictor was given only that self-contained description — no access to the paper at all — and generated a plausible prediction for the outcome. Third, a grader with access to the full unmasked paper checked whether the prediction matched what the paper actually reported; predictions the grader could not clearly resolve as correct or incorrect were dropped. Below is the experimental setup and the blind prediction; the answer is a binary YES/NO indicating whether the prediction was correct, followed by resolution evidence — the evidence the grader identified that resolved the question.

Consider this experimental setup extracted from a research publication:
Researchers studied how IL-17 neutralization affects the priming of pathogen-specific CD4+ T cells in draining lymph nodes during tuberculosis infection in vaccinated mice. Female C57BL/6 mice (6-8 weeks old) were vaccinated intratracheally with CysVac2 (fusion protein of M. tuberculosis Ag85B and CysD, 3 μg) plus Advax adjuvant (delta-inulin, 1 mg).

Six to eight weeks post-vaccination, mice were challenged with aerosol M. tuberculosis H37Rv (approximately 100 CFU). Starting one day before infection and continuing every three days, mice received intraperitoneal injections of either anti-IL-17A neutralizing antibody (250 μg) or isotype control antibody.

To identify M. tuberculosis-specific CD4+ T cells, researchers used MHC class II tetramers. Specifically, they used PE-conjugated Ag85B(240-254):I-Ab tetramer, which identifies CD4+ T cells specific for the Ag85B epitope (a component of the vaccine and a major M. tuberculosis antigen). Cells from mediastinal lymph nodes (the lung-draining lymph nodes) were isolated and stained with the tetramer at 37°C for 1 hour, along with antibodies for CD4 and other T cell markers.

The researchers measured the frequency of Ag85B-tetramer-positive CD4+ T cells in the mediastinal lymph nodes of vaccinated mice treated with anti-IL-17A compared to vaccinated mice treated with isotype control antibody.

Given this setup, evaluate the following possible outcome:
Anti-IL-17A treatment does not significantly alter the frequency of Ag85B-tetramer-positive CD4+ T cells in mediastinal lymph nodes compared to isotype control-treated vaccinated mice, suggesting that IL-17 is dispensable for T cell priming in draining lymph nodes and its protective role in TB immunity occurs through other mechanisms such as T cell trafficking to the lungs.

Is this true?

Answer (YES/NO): YES